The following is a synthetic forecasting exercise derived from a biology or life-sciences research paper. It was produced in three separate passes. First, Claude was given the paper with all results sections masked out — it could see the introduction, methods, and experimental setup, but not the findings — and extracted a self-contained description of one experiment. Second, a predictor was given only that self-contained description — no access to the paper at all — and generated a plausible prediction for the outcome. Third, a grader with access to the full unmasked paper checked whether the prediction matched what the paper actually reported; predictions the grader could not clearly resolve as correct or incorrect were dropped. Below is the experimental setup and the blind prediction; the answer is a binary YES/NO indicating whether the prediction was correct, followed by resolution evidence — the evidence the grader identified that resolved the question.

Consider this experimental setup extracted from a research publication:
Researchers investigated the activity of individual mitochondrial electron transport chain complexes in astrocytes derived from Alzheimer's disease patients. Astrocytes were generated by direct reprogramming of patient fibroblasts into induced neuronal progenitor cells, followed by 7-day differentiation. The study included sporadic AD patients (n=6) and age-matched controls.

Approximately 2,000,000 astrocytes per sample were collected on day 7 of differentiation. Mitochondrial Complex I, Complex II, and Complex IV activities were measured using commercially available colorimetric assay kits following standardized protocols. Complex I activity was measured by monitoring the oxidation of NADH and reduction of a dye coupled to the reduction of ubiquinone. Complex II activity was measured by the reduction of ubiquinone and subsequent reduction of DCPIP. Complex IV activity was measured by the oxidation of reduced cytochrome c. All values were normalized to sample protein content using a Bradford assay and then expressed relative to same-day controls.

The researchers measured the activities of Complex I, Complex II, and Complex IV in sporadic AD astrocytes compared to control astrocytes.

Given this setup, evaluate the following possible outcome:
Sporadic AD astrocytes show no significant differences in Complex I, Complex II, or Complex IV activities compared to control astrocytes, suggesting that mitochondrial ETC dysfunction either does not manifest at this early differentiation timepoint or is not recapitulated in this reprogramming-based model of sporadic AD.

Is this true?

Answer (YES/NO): NO